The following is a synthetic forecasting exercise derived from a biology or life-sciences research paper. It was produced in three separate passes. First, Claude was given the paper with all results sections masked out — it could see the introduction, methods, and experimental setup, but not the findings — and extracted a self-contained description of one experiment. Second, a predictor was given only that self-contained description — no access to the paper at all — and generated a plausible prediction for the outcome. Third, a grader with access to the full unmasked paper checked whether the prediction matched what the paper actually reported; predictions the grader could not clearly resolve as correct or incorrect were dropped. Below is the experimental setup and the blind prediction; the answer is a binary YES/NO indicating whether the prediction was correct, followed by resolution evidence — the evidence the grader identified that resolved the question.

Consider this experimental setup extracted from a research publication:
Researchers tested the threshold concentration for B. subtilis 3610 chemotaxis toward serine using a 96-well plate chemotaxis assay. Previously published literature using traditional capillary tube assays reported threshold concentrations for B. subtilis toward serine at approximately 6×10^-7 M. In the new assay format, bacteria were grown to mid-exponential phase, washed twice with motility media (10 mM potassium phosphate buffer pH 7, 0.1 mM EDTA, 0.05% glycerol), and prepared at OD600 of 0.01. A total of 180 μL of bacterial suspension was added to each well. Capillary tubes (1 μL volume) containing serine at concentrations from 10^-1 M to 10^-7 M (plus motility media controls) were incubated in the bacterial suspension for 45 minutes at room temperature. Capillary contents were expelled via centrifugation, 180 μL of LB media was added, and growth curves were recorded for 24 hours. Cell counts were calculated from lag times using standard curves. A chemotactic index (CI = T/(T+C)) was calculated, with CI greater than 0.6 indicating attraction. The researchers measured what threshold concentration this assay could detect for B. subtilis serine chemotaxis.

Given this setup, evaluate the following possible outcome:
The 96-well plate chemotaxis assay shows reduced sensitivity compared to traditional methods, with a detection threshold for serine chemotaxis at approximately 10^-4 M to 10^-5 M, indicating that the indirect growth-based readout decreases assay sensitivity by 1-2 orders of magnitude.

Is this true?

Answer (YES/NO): YES